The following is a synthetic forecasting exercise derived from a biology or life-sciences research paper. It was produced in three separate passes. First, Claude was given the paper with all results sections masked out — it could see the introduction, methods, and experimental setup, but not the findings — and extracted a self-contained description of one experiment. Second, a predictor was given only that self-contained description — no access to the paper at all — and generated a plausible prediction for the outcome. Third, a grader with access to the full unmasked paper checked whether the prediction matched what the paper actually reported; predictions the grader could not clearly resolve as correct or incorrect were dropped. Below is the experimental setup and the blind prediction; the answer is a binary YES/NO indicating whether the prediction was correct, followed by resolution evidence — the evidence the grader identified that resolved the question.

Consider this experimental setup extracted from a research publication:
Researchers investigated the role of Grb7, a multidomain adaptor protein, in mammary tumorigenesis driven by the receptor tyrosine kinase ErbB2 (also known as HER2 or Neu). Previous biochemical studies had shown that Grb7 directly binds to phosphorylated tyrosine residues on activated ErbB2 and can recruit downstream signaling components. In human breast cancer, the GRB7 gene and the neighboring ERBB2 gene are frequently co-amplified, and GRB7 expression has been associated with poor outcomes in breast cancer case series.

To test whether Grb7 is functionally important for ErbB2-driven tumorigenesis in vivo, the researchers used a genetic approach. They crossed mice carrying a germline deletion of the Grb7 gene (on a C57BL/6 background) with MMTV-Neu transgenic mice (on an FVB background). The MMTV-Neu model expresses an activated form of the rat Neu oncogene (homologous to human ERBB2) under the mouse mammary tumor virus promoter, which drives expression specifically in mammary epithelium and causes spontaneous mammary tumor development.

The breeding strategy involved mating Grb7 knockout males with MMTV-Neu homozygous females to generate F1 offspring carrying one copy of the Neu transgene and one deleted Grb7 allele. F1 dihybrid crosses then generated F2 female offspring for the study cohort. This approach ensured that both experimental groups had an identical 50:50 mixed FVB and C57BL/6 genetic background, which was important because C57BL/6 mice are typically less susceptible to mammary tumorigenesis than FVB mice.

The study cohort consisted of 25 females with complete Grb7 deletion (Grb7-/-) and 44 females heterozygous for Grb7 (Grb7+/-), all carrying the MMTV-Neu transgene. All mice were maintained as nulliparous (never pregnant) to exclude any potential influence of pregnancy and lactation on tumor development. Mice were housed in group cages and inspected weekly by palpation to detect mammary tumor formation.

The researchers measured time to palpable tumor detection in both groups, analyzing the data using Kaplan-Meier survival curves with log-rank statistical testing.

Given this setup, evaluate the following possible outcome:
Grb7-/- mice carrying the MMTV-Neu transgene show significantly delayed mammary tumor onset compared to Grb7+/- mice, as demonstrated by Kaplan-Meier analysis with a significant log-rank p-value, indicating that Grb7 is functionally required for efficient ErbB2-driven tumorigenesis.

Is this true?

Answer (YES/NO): NO